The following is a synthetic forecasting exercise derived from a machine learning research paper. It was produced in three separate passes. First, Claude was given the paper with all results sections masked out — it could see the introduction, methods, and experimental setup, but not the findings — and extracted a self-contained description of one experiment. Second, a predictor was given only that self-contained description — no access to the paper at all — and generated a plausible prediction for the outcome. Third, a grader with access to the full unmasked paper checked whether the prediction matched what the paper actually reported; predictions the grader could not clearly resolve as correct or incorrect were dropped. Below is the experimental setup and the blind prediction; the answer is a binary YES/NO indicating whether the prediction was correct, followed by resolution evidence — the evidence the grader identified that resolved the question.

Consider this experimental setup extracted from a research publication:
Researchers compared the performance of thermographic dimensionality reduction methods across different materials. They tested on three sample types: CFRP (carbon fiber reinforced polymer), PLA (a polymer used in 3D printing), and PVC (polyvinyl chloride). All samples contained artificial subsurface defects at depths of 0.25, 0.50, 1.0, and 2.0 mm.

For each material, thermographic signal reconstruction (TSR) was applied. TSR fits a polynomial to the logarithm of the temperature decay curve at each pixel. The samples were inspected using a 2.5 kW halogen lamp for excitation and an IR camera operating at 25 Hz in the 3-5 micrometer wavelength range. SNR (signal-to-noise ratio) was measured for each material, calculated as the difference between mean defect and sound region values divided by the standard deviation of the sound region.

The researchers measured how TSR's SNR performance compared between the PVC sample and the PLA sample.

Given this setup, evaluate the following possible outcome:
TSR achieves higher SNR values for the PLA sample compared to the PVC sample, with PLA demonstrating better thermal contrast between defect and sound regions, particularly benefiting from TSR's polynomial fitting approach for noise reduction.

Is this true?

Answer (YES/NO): NO